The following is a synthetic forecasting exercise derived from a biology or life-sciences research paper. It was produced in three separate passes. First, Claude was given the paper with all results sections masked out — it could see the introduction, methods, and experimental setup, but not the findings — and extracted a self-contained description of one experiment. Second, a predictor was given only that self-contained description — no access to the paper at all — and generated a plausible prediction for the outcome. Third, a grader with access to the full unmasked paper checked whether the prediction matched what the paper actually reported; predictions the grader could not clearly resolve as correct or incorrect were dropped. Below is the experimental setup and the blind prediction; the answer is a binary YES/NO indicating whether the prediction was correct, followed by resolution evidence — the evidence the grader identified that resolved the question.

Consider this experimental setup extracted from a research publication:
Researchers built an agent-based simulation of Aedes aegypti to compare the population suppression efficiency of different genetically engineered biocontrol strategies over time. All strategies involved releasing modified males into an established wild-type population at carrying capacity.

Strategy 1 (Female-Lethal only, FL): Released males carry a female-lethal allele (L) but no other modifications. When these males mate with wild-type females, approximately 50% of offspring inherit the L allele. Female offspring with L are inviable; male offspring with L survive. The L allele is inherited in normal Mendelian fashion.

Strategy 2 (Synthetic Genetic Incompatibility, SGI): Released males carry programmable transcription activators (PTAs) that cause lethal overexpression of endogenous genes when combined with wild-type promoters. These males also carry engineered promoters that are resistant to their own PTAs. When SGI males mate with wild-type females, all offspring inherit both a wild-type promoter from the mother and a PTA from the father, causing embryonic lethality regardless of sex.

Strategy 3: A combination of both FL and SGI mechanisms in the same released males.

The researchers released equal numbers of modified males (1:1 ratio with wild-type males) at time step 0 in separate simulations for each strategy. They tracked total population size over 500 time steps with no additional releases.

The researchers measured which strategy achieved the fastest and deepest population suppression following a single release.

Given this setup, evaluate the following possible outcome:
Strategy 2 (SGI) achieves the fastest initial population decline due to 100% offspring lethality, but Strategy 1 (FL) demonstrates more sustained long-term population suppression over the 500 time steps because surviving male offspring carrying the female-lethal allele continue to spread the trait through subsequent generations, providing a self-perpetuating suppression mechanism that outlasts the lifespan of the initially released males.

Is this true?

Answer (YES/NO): NO